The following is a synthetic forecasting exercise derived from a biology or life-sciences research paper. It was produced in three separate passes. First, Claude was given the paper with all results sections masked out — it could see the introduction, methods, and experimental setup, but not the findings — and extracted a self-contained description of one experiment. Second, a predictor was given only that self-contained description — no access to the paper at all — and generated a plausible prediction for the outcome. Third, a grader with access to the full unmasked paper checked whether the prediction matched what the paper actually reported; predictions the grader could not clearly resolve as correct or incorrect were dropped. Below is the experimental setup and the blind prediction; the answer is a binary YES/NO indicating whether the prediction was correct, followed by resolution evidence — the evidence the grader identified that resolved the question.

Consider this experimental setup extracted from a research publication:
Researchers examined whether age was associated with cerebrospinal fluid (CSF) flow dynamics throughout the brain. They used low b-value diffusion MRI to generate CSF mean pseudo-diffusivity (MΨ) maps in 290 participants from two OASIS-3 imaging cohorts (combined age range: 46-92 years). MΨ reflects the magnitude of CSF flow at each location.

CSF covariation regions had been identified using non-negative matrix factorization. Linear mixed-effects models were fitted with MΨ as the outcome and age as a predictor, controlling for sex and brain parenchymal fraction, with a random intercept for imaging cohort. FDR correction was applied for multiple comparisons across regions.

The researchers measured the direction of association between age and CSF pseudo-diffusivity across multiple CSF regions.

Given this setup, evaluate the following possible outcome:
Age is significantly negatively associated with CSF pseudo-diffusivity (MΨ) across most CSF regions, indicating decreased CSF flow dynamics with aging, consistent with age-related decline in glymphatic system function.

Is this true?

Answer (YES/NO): NO